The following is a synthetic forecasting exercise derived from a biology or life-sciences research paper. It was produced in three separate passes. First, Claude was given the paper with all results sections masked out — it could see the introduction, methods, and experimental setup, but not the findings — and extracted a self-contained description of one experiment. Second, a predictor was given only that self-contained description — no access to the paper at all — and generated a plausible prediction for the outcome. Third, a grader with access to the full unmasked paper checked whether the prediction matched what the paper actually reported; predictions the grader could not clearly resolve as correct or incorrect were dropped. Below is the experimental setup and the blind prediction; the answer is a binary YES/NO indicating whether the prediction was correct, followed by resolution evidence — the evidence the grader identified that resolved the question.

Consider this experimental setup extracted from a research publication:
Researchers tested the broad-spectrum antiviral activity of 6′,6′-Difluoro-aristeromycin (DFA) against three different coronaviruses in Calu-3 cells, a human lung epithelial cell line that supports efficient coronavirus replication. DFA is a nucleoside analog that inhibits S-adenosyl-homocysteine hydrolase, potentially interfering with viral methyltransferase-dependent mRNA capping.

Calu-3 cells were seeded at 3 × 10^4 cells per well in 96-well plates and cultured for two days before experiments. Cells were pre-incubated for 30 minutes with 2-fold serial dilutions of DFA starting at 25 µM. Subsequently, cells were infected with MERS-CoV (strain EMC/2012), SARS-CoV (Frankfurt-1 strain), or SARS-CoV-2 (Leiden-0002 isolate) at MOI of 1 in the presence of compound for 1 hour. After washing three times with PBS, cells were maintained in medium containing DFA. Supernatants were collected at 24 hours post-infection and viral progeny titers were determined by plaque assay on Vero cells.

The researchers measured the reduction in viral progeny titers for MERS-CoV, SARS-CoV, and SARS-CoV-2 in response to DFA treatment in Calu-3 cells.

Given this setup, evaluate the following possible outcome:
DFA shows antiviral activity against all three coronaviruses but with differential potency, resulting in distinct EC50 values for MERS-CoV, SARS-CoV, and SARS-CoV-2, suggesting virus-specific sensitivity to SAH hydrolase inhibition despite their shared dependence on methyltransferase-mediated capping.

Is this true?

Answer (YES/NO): NO